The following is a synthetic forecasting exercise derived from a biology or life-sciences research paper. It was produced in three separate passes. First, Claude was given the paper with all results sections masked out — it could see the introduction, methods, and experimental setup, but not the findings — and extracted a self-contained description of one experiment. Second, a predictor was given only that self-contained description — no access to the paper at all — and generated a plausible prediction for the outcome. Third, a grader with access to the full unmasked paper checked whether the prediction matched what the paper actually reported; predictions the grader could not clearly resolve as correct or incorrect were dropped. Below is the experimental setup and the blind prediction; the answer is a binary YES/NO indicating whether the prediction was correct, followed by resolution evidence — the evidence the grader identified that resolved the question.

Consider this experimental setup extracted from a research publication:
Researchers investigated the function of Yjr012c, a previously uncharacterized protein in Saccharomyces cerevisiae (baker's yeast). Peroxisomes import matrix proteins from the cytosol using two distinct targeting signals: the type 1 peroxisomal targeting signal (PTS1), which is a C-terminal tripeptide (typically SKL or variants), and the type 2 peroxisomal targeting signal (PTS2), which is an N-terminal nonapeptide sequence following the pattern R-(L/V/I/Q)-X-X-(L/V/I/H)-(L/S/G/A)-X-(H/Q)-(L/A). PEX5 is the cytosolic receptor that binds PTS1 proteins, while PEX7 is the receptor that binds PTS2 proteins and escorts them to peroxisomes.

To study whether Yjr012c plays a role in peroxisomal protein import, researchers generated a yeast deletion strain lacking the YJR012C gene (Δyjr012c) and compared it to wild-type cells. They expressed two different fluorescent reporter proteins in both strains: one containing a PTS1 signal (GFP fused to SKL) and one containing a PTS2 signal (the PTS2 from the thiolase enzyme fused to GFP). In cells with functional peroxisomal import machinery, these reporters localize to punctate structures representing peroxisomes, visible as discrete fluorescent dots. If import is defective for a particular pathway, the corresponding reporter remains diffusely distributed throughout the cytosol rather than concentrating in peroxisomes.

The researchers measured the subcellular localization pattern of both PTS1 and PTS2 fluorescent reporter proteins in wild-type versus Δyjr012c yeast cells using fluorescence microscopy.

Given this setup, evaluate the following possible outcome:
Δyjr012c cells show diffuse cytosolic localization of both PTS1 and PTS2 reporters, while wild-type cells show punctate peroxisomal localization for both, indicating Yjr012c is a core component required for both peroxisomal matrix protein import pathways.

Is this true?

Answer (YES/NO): NO